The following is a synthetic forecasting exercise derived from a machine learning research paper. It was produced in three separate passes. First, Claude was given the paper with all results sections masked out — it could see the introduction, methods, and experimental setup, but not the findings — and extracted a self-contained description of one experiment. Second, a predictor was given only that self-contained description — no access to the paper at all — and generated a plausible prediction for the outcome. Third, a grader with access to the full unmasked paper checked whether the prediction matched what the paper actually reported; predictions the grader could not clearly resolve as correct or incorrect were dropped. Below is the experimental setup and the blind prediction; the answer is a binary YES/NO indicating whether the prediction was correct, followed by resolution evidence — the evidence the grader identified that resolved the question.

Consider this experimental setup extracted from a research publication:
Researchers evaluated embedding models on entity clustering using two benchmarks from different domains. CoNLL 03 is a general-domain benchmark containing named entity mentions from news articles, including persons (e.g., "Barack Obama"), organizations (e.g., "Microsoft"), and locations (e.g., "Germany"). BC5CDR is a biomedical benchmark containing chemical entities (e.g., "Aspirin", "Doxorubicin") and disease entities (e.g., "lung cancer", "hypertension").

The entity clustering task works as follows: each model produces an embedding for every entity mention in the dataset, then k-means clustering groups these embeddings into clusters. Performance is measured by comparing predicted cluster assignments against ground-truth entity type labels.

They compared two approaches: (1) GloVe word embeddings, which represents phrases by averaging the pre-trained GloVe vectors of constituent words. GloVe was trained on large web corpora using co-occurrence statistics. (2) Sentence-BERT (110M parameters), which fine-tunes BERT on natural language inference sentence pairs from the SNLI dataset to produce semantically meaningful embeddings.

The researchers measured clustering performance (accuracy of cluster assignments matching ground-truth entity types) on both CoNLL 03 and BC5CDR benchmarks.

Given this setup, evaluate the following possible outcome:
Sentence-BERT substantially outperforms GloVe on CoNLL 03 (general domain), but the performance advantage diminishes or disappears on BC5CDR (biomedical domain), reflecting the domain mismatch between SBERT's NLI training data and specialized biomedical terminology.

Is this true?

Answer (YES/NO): NO